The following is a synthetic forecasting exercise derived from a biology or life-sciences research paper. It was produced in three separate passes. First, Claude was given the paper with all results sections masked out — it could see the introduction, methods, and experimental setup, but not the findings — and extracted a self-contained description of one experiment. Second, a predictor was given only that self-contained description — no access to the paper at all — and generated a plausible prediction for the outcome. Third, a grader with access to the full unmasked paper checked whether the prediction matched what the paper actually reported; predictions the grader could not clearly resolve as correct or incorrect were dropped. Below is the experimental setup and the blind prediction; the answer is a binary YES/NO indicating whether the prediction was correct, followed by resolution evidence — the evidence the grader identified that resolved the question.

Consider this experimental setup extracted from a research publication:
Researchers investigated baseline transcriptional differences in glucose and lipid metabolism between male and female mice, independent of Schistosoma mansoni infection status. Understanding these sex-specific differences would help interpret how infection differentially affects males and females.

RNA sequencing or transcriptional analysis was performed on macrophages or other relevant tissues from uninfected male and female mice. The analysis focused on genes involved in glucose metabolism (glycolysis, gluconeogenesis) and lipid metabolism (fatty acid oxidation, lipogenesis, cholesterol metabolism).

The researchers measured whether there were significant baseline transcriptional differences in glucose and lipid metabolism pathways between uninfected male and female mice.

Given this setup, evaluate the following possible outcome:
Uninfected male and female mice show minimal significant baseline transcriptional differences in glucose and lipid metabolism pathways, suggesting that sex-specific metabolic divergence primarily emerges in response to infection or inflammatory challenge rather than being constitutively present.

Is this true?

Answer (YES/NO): NO